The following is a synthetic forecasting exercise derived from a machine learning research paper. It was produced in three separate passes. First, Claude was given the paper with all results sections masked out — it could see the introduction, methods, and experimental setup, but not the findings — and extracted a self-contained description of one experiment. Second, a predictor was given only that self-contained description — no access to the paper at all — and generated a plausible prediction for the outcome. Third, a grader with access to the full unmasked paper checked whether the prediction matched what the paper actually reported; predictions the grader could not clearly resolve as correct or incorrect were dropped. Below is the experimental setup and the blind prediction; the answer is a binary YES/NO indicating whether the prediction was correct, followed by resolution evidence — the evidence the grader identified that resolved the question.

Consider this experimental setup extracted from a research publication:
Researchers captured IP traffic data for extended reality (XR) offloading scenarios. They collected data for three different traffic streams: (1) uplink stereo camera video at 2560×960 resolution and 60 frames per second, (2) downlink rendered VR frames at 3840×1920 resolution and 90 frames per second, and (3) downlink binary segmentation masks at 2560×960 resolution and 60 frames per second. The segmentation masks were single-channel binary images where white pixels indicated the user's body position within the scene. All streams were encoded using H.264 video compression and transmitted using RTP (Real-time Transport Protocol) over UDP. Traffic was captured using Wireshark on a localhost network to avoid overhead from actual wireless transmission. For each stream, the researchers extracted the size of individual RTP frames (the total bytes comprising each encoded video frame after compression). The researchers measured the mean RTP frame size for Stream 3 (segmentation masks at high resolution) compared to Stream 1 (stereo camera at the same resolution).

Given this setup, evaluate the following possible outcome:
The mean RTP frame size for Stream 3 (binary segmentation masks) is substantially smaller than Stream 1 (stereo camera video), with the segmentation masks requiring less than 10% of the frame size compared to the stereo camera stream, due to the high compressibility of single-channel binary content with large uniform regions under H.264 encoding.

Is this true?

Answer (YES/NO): NO